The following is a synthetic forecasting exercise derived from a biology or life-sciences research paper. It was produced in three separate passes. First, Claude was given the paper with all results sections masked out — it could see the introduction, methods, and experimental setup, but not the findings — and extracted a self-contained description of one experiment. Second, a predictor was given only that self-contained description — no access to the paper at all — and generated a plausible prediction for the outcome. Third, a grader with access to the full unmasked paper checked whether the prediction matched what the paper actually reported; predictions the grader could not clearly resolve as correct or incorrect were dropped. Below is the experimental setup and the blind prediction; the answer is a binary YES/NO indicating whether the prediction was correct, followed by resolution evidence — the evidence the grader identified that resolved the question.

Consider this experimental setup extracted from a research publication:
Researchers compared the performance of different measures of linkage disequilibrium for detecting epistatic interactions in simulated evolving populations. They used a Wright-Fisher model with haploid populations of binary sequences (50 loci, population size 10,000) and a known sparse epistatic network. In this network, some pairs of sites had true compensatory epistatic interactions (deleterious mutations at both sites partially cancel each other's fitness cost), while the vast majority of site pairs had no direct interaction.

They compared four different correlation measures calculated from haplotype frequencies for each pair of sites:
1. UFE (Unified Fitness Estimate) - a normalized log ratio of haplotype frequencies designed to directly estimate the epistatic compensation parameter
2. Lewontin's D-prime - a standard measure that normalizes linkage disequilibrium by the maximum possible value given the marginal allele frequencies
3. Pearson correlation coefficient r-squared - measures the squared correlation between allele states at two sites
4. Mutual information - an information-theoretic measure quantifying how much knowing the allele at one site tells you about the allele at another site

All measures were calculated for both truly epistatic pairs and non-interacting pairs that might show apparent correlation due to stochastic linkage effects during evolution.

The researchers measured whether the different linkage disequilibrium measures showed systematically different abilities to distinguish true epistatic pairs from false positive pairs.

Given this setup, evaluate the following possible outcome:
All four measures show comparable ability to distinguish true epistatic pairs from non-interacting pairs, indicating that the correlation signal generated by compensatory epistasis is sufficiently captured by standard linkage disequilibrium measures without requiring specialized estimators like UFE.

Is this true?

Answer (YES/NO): YES